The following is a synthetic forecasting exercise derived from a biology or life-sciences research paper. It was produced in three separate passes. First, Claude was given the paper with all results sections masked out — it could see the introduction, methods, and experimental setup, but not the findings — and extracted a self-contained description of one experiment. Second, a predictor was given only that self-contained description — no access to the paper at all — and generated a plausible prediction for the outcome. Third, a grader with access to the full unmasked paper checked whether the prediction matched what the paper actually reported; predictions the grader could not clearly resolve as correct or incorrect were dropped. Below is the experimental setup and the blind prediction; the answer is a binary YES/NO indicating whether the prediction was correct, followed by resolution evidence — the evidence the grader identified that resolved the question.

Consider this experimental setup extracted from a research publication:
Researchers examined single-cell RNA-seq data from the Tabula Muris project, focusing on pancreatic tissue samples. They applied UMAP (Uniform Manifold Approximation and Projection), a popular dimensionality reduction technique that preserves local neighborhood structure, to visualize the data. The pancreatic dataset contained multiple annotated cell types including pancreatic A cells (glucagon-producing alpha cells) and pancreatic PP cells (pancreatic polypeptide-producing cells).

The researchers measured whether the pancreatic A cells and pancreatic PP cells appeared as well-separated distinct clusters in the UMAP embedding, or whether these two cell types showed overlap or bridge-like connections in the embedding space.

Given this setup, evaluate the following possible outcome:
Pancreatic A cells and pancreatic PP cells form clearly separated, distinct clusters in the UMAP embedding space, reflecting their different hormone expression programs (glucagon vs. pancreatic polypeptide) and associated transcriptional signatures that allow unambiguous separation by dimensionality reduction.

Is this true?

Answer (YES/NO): NO